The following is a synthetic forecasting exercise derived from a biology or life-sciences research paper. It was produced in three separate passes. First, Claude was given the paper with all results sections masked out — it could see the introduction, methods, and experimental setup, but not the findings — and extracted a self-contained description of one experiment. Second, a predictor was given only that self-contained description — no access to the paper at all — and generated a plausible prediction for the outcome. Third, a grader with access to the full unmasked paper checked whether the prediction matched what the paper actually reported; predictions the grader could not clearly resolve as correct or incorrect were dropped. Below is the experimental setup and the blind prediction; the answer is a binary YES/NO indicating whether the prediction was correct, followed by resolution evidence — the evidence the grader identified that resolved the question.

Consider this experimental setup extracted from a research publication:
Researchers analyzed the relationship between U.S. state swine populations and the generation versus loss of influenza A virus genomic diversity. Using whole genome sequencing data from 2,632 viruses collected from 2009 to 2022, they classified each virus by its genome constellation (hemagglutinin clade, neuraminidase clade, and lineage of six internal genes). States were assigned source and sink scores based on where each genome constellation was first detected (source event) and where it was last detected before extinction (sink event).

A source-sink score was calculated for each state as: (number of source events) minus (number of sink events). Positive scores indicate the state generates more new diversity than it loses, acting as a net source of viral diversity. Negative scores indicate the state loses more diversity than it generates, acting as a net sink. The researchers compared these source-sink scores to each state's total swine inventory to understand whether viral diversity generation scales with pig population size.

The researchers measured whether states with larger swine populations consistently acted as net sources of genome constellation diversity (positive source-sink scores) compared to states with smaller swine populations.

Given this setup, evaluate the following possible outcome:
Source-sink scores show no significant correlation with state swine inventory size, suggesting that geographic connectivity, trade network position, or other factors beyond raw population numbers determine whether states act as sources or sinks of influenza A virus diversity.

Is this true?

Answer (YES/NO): YES